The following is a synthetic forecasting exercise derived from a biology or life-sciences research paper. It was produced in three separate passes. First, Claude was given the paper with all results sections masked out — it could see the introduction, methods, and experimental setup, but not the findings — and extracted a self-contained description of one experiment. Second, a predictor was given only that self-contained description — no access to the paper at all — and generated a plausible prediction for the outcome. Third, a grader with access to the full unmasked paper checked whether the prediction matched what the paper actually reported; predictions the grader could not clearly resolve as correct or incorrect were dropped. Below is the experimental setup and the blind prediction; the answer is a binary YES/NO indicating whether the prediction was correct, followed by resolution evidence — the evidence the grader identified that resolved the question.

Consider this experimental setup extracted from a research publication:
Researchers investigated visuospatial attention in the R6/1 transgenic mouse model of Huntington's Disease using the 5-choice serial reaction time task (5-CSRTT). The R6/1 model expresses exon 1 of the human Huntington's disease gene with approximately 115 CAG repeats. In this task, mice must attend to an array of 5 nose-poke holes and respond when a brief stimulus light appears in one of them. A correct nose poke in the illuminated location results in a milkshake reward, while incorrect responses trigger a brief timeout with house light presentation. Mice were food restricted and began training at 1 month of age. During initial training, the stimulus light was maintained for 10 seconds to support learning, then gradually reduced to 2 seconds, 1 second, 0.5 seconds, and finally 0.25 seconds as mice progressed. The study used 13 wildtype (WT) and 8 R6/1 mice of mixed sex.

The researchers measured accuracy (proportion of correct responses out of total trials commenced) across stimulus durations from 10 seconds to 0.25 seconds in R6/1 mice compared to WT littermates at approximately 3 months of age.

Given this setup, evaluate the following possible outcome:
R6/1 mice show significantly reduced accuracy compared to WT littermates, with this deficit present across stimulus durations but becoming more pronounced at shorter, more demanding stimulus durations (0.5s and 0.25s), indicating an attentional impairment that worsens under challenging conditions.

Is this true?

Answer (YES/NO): NO